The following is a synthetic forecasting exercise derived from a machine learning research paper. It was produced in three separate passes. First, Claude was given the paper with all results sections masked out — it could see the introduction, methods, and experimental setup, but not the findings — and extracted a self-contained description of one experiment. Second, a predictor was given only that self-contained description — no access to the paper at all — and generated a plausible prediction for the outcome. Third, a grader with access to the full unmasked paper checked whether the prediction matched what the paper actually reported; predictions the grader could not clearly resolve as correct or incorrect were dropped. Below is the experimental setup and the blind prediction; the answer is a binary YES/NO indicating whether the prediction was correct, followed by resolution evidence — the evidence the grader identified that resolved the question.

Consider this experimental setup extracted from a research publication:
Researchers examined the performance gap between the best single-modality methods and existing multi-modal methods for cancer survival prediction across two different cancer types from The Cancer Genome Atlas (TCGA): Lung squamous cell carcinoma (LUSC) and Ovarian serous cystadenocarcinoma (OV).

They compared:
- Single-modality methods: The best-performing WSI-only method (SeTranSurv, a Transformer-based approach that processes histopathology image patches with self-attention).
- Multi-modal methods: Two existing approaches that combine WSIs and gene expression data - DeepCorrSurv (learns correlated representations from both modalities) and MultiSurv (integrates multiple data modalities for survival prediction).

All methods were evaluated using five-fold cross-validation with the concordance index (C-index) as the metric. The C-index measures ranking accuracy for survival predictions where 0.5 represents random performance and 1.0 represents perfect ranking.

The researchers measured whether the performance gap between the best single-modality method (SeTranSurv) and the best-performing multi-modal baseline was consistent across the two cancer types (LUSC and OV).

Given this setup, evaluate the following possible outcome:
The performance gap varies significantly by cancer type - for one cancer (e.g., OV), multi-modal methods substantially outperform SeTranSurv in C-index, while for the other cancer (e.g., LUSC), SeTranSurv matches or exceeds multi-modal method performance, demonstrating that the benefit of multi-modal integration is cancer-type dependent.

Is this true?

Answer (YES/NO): NO